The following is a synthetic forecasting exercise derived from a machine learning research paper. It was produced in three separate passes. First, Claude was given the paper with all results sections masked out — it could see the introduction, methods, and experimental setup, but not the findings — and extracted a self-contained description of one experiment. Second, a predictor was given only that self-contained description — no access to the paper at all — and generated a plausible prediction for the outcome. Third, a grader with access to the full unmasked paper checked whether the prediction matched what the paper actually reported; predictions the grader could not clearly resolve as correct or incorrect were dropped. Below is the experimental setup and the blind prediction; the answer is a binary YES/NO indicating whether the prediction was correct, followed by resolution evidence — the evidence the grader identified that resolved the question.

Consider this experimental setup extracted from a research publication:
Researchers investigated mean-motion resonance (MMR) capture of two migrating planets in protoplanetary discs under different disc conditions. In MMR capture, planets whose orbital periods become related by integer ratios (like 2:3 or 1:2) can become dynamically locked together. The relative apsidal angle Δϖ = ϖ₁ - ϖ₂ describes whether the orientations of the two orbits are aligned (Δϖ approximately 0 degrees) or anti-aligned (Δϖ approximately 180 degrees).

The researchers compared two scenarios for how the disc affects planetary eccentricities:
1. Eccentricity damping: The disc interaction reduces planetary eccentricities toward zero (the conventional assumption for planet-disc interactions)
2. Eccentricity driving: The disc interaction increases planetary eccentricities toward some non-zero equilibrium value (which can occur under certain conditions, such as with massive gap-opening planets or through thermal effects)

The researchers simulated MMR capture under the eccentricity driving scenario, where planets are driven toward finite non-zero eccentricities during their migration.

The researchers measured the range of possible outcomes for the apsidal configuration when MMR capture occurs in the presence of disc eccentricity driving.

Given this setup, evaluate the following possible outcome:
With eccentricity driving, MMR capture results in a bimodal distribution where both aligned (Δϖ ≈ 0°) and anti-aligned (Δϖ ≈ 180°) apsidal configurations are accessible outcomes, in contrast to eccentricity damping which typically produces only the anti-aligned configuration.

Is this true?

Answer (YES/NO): NO